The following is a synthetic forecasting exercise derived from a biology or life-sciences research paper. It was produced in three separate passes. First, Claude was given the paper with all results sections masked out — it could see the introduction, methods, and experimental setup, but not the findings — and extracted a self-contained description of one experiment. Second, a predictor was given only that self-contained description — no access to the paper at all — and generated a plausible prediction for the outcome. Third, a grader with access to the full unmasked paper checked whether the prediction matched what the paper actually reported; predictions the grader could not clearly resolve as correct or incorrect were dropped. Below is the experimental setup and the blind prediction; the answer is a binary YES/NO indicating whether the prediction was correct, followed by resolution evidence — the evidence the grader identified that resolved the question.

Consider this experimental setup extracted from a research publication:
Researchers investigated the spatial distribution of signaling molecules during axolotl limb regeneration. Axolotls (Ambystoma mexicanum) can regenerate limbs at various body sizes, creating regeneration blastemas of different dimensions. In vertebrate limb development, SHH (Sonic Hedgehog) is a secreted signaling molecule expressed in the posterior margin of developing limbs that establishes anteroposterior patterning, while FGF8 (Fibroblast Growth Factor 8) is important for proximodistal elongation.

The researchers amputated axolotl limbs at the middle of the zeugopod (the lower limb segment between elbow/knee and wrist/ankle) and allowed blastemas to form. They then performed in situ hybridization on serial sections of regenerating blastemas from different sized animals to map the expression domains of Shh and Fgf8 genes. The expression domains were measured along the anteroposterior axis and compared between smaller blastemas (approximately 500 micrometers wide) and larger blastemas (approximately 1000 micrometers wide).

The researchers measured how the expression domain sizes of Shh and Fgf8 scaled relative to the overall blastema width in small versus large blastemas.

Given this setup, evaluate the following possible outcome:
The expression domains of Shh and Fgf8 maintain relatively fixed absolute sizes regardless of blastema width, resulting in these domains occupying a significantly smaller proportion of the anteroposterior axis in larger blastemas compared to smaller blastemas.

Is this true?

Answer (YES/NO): NO